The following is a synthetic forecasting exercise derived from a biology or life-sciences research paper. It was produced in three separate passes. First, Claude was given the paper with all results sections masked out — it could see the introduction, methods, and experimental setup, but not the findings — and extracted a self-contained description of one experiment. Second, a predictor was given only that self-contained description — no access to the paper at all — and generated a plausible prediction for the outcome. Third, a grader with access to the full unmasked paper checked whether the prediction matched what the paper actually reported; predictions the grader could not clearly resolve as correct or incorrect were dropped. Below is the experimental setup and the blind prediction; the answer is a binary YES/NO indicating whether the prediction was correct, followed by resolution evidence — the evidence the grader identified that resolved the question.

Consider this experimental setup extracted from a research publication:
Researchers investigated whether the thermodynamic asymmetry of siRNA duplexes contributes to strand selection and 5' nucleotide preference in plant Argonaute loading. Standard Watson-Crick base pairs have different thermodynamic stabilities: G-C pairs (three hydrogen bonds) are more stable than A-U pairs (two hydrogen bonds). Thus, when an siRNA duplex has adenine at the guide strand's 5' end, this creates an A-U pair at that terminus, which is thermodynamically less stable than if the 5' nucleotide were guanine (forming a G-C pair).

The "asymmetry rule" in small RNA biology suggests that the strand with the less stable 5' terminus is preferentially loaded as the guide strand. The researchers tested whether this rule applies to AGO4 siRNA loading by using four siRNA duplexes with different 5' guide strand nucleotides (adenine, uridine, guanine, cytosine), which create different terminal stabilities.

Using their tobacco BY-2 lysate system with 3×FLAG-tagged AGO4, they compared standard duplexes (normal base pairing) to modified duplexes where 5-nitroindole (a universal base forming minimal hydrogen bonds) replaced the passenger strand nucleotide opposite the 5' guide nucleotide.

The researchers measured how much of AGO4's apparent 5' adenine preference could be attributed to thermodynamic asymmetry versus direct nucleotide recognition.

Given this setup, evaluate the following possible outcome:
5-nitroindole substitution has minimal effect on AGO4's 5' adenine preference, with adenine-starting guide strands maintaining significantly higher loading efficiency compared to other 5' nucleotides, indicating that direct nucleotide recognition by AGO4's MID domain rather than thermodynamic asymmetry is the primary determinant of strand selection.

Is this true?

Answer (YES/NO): NO